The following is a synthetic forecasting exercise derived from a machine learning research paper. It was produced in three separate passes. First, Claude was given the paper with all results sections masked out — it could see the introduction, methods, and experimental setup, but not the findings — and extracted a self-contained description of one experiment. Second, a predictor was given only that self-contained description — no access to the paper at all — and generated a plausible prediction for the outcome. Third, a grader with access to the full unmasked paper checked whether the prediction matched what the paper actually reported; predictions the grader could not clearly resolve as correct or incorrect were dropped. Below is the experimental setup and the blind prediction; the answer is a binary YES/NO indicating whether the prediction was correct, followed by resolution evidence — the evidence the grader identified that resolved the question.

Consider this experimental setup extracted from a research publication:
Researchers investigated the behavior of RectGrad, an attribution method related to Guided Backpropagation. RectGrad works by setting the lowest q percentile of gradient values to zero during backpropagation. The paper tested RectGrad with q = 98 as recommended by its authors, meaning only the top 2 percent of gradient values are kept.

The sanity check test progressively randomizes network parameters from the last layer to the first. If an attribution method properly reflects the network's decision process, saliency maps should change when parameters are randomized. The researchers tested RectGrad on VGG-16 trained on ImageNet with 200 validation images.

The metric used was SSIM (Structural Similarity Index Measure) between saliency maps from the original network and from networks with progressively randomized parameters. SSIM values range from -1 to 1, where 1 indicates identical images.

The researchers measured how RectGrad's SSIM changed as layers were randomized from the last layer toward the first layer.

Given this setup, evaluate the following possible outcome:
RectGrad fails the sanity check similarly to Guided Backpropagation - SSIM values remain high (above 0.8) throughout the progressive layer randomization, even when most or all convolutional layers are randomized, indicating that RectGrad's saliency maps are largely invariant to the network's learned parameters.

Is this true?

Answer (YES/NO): YES